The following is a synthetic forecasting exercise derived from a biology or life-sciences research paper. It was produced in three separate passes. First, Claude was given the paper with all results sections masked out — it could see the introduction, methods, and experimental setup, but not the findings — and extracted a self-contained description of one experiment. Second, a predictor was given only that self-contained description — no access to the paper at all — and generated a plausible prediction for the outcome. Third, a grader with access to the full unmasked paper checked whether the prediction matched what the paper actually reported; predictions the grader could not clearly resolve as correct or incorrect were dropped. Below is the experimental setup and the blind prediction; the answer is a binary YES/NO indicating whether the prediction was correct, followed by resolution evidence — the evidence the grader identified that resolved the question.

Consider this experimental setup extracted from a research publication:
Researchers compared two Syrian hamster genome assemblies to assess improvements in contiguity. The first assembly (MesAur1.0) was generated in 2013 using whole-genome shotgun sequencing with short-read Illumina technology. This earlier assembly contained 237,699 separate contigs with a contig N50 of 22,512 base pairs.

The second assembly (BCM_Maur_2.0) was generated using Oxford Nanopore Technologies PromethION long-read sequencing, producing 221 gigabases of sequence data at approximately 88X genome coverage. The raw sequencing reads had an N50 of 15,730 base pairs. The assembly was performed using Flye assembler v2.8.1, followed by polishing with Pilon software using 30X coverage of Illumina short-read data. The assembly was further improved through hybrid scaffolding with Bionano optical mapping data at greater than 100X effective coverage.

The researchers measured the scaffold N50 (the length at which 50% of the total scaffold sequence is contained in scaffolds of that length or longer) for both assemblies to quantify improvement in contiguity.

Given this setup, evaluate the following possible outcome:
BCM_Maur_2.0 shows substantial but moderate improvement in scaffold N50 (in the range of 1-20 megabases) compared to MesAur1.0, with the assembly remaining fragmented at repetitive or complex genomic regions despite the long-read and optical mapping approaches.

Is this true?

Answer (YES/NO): NO